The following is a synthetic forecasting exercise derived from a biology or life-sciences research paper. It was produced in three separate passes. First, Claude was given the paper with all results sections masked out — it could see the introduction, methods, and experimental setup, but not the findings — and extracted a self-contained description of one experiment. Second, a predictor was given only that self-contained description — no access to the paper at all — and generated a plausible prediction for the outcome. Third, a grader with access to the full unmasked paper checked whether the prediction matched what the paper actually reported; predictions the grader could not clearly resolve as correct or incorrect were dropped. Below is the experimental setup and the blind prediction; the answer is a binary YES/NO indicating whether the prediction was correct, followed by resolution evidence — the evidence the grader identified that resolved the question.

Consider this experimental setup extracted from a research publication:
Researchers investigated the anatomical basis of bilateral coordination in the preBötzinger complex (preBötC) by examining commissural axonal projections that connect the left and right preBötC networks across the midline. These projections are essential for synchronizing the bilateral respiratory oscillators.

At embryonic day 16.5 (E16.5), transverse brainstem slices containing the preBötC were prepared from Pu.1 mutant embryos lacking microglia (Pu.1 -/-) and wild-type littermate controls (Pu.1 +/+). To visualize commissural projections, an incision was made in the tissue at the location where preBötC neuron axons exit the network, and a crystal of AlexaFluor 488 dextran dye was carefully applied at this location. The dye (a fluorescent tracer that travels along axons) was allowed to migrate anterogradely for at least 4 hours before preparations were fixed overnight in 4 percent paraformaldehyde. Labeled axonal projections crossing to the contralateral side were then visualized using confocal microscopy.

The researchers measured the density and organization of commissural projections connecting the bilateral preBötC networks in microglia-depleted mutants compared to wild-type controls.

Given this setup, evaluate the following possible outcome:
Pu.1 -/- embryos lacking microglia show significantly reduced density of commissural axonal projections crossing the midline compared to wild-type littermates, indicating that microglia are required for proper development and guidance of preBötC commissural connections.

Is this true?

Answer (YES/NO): YES